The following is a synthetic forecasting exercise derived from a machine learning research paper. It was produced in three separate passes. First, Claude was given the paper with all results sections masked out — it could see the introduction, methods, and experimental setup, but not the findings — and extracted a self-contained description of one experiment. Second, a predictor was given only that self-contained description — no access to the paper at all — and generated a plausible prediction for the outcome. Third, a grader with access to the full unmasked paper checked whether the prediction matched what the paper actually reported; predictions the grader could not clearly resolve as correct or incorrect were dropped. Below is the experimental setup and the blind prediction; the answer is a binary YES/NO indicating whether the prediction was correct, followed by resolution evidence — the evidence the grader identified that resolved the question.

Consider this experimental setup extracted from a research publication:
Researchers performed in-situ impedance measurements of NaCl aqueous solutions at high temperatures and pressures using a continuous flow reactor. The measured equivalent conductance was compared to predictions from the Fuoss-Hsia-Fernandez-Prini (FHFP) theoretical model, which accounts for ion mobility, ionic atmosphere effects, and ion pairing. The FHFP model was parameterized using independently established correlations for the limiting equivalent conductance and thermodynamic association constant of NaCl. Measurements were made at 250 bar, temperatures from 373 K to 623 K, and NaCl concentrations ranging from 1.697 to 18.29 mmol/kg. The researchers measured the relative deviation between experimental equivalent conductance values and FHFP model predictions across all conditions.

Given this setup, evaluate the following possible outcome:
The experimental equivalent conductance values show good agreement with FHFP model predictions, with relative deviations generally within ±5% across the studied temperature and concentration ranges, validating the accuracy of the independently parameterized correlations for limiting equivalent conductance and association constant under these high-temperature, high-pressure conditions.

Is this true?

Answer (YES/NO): YES